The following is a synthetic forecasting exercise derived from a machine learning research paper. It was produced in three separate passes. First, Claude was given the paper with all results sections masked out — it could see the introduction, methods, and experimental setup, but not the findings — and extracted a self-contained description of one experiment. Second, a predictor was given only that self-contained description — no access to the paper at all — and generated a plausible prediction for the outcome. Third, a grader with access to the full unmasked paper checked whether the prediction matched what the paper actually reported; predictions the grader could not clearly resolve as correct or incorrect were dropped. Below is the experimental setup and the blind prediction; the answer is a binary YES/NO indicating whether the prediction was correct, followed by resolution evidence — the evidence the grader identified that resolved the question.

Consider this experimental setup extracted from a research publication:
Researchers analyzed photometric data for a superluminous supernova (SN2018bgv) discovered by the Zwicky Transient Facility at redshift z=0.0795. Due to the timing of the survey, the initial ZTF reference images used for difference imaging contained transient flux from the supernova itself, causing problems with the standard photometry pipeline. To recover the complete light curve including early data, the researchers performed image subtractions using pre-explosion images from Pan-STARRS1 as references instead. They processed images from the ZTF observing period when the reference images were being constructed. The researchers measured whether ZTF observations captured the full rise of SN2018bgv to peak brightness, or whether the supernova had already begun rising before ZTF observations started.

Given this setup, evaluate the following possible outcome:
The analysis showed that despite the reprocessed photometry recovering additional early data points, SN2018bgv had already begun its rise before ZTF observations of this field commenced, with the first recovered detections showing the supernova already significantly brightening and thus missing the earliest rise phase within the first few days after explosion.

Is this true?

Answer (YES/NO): NO